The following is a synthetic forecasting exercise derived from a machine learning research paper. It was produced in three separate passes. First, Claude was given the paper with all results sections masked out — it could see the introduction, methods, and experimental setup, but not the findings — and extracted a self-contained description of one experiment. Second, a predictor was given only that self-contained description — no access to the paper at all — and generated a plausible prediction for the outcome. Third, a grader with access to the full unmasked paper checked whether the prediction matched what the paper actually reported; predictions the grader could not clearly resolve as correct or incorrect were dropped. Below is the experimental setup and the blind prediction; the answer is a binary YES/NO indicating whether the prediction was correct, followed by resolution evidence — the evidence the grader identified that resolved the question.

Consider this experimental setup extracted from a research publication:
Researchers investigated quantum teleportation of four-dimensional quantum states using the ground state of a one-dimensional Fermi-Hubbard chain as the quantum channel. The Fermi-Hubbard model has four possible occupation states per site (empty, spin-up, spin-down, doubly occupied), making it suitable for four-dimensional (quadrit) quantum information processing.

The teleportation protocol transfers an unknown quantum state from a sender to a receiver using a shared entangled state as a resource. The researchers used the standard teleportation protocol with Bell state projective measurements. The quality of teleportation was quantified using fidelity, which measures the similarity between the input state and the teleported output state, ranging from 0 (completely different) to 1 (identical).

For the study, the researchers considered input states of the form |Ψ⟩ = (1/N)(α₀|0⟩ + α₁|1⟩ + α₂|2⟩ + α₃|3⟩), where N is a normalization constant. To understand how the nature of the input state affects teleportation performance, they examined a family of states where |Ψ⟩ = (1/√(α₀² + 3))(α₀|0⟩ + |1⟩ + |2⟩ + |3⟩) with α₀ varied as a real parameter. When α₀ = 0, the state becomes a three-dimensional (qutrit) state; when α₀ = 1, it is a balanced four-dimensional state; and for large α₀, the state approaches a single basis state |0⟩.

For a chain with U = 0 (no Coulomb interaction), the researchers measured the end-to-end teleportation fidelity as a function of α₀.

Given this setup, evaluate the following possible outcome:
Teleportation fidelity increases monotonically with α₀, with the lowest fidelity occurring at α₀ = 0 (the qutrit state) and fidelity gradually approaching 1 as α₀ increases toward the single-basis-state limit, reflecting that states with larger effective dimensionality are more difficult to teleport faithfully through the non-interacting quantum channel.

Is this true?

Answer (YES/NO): NO